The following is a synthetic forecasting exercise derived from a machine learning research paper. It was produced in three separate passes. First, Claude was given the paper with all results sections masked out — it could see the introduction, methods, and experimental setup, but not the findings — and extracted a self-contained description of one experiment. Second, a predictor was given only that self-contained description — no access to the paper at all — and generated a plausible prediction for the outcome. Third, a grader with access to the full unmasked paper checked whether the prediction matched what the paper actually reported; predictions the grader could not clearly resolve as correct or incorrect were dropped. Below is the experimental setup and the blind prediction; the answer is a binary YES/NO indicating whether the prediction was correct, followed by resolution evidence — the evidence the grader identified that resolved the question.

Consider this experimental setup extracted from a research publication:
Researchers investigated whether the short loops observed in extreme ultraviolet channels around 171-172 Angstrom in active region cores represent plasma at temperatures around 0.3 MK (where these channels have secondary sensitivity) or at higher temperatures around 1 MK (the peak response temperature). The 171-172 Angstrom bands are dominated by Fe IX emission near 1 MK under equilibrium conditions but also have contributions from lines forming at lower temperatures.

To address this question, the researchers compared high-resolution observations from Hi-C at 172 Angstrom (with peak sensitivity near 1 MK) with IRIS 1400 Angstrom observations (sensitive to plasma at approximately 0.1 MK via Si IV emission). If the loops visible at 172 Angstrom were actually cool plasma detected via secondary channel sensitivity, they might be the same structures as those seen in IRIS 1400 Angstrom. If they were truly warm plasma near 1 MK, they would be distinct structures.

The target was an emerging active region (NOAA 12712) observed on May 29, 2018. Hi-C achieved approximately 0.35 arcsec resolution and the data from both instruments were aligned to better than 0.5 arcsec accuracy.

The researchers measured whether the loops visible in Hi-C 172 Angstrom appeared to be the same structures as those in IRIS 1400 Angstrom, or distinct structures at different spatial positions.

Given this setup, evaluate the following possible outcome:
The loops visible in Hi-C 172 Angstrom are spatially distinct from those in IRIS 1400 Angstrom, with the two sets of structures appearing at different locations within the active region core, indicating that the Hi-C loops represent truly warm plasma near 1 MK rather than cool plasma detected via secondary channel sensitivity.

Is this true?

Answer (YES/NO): NO